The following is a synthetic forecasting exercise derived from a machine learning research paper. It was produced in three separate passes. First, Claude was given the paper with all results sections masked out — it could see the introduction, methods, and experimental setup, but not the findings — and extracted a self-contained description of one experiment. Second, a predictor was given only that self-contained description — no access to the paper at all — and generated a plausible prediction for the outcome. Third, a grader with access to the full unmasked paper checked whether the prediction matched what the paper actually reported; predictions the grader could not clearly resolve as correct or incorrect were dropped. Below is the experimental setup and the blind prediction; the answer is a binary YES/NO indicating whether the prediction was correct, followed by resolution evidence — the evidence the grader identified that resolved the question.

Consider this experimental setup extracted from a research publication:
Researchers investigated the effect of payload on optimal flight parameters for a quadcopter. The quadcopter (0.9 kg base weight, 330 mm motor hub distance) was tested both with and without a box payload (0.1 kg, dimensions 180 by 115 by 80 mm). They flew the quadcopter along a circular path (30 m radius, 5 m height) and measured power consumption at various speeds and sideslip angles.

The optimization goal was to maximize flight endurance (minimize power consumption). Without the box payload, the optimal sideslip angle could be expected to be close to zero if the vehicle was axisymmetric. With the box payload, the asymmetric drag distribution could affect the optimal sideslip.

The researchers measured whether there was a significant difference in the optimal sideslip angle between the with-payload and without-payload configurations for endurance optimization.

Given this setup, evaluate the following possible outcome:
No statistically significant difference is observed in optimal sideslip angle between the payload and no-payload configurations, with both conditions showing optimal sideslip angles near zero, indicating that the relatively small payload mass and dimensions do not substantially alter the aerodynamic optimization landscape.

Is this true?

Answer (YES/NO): NO